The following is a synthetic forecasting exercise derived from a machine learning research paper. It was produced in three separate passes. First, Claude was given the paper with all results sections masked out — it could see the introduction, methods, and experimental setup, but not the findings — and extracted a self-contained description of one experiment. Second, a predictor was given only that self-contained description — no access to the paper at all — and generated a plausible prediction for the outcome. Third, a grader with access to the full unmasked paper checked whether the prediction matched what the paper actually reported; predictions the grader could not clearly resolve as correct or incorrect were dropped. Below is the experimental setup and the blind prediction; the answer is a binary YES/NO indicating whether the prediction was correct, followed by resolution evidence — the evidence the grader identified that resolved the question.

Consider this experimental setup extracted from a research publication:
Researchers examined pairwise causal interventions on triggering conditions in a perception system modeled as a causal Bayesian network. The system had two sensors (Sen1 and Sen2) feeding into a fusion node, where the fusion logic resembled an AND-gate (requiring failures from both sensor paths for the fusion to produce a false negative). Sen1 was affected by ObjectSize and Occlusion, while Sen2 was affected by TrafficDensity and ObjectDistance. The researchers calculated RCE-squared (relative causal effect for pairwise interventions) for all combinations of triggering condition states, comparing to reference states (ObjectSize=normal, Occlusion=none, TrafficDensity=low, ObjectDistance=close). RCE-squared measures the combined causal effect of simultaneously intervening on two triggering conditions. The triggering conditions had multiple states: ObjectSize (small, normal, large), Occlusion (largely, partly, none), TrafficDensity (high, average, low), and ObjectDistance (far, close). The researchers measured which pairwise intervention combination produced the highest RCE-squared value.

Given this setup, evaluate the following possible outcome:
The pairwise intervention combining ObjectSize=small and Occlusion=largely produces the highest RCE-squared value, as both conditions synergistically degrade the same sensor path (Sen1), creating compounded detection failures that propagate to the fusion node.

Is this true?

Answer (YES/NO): NO